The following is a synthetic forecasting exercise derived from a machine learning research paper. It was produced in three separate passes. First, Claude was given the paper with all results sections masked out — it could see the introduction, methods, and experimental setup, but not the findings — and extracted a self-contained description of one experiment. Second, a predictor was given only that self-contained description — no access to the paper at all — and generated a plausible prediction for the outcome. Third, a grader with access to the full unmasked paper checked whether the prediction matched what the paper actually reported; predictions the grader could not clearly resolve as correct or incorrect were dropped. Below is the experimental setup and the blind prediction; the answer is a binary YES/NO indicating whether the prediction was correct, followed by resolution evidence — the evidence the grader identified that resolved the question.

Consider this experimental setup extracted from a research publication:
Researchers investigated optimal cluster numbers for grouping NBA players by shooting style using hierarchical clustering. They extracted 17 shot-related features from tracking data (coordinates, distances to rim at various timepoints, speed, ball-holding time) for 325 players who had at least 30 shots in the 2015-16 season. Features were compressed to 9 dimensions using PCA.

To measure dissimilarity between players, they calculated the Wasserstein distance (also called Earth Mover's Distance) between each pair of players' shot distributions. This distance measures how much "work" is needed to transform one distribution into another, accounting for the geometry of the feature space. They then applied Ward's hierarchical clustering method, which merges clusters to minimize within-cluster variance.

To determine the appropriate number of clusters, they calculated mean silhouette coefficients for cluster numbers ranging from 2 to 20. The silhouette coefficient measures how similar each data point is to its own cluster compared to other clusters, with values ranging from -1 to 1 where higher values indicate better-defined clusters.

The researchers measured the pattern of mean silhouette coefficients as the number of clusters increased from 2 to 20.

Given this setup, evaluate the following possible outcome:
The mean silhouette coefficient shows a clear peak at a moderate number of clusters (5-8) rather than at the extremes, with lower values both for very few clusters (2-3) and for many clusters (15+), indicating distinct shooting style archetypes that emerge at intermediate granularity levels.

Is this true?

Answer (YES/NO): NO